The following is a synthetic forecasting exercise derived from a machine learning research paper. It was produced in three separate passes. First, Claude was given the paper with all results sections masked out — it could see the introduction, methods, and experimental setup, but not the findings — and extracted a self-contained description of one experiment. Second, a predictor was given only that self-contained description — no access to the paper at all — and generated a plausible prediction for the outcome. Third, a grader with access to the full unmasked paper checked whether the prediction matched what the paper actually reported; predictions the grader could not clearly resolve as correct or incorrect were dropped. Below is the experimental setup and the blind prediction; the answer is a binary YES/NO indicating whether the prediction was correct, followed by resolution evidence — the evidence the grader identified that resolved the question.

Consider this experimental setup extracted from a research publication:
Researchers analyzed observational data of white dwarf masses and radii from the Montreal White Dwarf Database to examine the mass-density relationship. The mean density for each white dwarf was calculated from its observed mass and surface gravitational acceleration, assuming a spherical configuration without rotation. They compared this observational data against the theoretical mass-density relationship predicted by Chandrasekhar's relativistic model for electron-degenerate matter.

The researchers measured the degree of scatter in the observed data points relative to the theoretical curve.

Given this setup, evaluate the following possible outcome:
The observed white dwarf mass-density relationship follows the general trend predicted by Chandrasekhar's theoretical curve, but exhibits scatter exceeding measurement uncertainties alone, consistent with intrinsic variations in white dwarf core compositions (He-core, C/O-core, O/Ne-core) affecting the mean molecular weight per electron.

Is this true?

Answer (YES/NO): YES